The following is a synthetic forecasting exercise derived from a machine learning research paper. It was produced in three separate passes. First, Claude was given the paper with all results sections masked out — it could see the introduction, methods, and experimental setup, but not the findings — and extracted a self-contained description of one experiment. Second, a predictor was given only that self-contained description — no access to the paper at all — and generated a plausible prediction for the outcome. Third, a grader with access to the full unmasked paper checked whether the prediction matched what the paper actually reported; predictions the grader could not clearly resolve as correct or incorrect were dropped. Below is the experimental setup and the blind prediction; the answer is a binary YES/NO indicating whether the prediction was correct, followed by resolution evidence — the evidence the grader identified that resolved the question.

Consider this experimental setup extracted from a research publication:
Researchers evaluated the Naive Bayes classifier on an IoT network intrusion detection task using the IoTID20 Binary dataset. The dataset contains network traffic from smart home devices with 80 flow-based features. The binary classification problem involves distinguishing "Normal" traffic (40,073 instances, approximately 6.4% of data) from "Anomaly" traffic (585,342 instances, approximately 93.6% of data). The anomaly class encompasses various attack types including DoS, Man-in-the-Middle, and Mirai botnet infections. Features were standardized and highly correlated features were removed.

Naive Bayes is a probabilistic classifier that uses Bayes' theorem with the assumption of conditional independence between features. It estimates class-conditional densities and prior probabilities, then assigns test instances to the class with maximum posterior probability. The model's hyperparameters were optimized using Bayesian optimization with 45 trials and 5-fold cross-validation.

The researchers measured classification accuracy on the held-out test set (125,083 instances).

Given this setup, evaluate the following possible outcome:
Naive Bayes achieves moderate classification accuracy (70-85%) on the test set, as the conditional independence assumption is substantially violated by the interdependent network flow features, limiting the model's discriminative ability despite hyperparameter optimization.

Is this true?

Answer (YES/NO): NO